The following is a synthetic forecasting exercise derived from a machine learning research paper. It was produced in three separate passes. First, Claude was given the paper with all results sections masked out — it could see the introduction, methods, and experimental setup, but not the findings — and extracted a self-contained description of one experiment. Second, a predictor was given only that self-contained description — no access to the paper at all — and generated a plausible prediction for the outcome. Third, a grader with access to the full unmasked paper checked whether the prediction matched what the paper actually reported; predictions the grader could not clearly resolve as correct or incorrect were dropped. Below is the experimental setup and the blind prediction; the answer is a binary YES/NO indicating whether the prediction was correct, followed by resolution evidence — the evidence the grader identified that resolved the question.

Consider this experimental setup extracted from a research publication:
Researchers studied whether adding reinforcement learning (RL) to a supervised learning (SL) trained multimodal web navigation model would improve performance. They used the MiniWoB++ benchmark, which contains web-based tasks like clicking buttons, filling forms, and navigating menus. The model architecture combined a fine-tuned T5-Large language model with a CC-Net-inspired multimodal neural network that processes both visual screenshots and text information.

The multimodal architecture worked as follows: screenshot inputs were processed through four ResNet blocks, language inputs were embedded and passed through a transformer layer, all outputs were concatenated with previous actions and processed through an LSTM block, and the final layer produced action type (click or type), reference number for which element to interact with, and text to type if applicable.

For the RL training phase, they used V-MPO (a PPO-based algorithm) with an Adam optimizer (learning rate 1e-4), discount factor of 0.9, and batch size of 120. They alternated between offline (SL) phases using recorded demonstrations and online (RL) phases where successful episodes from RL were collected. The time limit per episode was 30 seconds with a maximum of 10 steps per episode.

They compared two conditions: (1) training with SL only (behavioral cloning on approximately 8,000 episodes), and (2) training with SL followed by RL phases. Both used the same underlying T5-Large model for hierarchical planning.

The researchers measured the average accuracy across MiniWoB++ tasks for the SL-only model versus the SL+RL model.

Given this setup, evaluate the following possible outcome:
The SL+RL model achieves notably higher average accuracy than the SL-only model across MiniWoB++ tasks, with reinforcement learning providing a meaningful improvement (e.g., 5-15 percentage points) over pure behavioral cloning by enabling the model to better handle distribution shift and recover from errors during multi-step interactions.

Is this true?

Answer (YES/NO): NO